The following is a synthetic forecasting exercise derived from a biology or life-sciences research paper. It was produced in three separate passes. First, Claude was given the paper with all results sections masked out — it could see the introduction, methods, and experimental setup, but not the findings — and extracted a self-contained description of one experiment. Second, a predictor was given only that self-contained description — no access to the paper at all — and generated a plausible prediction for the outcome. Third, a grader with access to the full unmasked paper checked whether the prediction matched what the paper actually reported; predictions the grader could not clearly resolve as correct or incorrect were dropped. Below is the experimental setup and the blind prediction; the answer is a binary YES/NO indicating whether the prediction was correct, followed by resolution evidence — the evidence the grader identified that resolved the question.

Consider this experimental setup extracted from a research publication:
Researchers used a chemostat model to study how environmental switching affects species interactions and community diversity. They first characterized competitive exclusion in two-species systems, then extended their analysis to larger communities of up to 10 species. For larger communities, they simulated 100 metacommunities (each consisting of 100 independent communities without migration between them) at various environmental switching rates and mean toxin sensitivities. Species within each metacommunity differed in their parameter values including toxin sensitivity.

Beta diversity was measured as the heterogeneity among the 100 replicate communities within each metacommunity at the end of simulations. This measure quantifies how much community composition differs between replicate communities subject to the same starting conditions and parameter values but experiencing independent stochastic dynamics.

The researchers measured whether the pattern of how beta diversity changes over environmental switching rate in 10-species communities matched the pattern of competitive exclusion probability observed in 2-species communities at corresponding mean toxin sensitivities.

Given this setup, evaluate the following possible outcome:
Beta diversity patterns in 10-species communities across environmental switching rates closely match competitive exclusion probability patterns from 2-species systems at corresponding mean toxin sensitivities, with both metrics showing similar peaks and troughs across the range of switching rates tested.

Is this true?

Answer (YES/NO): YES